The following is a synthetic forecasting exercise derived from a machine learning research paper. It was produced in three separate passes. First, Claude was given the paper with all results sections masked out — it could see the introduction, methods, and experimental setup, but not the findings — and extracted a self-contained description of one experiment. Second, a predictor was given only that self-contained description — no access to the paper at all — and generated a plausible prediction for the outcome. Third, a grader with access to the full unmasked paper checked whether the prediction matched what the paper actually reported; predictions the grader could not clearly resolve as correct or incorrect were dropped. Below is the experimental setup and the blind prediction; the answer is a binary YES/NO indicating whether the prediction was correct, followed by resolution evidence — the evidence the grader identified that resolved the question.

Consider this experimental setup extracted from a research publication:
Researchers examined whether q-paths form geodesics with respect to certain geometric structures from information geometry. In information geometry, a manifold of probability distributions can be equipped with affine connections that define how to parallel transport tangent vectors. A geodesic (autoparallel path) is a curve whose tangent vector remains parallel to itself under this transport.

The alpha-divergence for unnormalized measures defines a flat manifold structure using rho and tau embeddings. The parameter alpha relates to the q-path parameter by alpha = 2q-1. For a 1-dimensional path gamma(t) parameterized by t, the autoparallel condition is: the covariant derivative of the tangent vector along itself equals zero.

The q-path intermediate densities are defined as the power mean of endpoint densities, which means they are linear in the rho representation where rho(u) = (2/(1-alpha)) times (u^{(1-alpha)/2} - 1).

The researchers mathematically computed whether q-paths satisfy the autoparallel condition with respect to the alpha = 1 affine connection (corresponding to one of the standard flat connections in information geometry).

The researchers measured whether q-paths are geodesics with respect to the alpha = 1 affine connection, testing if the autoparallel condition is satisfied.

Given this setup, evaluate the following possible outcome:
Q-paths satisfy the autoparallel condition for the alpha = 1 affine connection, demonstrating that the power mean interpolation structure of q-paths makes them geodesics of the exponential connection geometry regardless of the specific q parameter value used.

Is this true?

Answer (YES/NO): NO